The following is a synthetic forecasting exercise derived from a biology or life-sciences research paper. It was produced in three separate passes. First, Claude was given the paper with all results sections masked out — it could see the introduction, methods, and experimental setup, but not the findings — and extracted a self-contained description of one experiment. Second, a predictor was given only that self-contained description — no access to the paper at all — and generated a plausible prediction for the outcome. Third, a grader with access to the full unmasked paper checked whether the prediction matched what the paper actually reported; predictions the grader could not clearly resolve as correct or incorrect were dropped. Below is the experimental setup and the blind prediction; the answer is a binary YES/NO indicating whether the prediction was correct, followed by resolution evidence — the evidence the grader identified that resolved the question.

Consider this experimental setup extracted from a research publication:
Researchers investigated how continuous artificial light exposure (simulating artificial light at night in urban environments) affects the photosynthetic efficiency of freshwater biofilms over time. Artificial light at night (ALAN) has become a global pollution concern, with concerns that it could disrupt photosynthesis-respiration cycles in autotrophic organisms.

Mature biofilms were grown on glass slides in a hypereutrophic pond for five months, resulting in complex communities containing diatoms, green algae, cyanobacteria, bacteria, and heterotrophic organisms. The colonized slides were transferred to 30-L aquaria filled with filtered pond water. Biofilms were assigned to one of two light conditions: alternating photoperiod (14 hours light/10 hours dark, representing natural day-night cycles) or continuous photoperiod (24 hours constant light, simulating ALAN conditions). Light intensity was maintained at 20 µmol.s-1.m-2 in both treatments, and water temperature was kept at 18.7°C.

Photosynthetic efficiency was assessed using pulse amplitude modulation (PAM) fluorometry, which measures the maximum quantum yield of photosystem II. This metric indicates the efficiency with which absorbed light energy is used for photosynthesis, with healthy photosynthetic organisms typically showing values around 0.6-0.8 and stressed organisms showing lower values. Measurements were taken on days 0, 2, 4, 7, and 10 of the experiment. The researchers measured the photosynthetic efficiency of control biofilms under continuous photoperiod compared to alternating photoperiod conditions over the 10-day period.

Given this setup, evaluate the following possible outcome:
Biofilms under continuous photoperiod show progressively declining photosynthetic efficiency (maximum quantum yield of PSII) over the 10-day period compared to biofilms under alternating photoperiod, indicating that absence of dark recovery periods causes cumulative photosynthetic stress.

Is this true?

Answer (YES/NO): NO